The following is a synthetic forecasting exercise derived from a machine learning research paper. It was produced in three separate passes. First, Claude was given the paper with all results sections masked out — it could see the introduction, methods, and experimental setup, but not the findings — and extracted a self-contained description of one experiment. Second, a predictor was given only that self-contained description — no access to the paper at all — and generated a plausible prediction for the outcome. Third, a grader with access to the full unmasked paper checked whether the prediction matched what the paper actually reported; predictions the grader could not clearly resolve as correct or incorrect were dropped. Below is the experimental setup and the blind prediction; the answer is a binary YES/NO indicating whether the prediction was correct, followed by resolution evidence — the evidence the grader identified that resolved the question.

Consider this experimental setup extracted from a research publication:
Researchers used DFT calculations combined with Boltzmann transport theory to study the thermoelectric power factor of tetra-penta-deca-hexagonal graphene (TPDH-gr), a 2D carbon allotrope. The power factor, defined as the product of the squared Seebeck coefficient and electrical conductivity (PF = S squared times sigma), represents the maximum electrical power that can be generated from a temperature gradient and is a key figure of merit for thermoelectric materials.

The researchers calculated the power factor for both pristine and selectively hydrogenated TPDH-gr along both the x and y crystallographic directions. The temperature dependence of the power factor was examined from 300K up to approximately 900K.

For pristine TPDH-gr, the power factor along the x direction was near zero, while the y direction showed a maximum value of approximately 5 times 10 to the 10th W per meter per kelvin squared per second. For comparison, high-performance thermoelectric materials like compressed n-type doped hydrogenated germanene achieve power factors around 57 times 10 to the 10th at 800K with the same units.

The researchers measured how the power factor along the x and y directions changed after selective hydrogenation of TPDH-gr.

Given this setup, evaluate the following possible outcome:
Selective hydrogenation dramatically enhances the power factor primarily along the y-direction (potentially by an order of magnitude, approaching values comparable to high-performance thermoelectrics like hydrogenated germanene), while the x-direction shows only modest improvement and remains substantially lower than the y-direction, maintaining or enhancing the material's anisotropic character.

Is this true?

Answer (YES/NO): NO